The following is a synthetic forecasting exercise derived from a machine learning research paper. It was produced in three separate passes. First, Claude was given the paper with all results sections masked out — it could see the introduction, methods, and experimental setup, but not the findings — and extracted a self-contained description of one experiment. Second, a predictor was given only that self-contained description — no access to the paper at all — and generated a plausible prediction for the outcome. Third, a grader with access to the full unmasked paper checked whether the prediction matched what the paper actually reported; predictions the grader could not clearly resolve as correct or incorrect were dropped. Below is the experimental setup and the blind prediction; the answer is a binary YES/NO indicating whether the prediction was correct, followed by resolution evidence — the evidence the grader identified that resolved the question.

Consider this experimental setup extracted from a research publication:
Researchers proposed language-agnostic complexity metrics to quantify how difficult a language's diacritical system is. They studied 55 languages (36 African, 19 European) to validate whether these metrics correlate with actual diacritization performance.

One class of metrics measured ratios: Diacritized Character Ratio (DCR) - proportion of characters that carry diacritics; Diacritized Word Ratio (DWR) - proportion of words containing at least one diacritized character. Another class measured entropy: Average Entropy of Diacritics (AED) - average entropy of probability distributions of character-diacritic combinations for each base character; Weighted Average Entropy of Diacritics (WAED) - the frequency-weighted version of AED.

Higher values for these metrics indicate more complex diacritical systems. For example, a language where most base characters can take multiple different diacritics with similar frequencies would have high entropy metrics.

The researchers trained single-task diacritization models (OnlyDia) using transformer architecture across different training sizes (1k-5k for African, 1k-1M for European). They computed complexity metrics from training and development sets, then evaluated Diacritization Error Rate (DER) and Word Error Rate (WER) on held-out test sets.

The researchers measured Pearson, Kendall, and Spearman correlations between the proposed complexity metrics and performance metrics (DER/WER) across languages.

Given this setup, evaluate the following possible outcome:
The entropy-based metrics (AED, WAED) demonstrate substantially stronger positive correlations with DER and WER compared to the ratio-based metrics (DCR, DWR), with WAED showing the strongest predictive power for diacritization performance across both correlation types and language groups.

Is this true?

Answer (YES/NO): NO